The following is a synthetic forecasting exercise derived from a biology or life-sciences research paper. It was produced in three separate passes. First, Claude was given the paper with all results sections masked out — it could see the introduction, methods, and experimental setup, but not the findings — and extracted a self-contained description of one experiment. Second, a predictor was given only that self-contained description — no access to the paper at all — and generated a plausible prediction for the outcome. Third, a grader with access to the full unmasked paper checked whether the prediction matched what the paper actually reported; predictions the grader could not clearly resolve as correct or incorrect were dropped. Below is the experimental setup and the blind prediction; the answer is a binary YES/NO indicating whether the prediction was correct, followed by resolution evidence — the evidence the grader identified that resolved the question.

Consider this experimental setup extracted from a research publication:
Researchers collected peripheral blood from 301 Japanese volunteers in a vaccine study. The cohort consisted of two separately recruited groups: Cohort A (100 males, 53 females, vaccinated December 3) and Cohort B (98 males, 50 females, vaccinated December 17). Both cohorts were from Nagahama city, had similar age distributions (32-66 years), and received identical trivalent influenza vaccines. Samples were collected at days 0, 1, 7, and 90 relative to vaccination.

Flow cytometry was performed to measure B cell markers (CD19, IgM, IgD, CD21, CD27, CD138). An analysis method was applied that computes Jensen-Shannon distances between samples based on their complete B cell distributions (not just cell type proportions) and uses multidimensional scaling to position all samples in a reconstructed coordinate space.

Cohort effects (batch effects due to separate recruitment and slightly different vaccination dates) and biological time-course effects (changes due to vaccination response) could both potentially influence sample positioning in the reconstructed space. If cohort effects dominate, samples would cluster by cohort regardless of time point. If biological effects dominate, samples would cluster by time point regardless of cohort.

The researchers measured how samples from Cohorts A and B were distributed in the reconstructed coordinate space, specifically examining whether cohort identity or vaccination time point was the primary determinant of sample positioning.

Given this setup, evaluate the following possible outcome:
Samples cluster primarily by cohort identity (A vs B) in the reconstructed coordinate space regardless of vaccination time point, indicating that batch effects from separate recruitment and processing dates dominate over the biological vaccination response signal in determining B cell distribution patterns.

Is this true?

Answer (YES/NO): NO